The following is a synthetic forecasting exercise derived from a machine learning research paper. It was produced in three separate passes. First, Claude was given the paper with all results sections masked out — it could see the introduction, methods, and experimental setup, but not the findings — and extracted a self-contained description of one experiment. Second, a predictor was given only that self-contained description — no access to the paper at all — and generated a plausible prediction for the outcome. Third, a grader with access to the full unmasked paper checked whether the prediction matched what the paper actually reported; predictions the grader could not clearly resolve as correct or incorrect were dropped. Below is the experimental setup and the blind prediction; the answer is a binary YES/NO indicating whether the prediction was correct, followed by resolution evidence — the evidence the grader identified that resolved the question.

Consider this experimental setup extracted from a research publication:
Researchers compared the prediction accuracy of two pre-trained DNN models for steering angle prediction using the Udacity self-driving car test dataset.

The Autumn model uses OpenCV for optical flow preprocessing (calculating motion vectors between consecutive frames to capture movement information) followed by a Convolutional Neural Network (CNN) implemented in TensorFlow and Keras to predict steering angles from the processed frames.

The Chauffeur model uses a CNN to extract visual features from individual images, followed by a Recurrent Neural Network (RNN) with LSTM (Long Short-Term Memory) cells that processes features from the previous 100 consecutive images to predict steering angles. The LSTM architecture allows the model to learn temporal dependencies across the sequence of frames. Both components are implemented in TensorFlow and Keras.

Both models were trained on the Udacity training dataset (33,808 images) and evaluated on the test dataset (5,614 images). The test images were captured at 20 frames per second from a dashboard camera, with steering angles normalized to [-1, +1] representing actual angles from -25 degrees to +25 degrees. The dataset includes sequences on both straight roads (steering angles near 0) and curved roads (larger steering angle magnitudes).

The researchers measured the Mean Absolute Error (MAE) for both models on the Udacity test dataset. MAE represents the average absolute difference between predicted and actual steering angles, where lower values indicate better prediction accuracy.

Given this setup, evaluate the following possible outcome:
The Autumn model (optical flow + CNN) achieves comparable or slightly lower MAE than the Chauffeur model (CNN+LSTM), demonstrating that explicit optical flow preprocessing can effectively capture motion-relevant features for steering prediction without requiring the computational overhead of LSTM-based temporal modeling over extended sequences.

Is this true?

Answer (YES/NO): NO